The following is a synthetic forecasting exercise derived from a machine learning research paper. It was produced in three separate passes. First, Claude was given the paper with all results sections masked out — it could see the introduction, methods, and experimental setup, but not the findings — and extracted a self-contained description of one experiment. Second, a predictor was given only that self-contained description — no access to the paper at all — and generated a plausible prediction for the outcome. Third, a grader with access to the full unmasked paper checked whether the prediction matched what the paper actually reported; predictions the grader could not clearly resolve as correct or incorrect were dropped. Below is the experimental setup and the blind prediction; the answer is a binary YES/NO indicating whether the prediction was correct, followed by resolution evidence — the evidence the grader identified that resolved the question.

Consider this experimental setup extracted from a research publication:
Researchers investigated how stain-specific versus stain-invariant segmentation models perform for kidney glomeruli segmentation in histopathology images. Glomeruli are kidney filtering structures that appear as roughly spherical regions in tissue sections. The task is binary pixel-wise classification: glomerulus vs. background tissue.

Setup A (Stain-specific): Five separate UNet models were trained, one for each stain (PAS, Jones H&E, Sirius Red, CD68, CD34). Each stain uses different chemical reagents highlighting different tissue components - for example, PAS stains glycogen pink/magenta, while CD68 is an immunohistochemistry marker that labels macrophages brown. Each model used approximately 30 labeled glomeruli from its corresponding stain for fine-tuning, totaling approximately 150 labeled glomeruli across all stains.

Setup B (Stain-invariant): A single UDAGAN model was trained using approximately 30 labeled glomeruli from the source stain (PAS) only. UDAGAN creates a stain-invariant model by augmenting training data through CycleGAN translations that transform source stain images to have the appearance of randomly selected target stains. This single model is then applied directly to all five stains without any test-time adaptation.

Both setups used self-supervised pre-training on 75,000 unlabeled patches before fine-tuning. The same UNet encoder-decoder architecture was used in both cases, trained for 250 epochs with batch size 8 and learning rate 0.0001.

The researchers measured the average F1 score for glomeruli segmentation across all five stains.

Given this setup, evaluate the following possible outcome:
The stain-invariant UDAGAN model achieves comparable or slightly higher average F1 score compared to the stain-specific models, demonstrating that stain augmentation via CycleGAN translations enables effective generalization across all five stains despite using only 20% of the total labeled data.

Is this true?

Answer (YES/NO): NO